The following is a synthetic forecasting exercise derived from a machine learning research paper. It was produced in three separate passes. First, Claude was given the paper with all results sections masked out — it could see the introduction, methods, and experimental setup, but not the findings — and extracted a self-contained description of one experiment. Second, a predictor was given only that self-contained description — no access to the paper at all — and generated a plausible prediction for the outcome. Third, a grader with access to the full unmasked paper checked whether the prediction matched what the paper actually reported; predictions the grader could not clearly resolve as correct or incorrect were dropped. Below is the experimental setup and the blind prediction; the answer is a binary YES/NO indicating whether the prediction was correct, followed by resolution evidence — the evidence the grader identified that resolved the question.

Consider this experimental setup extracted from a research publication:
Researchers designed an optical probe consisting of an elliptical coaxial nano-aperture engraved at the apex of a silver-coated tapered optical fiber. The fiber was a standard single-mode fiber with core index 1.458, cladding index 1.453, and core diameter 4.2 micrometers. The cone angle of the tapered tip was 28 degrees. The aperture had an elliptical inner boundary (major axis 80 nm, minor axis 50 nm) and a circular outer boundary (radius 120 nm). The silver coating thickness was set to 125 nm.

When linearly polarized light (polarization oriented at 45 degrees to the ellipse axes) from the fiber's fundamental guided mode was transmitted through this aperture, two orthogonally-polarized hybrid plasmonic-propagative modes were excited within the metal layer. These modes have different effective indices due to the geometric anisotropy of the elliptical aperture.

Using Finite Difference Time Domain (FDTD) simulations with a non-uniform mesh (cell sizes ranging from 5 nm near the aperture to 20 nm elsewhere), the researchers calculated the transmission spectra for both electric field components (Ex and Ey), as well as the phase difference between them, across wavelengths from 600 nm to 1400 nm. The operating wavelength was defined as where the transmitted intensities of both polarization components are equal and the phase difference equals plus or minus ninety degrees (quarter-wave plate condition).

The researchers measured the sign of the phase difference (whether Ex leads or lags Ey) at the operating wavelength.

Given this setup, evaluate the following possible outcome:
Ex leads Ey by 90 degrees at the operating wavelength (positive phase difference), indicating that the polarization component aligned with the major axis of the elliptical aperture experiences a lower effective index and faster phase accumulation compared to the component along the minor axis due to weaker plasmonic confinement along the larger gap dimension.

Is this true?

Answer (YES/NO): YES